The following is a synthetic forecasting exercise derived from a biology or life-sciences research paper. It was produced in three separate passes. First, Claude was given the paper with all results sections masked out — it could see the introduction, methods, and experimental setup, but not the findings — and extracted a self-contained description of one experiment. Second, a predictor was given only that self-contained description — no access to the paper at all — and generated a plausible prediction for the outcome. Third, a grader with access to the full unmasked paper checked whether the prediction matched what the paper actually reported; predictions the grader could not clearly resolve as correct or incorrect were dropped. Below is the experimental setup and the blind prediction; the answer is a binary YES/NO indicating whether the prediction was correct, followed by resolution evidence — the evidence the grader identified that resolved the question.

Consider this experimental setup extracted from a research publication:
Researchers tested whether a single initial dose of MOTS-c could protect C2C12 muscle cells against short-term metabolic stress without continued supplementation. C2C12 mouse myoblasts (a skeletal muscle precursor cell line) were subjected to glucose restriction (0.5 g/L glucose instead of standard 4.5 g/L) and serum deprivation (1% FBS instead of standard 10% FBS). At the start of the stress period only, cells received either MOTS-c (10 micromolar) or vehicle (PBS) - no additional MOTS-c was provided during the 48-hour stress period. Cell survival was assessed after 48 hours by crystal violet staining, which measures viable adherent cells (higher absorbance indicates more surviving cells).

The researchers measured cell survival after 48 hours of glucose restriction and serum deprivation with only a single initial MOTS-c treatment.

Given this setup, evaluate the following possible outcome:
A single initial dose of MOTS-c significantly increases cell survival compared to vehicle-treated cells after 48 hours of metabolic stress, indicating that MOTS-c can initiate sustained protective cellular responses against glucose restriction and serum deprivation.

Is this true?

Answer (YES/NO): YES